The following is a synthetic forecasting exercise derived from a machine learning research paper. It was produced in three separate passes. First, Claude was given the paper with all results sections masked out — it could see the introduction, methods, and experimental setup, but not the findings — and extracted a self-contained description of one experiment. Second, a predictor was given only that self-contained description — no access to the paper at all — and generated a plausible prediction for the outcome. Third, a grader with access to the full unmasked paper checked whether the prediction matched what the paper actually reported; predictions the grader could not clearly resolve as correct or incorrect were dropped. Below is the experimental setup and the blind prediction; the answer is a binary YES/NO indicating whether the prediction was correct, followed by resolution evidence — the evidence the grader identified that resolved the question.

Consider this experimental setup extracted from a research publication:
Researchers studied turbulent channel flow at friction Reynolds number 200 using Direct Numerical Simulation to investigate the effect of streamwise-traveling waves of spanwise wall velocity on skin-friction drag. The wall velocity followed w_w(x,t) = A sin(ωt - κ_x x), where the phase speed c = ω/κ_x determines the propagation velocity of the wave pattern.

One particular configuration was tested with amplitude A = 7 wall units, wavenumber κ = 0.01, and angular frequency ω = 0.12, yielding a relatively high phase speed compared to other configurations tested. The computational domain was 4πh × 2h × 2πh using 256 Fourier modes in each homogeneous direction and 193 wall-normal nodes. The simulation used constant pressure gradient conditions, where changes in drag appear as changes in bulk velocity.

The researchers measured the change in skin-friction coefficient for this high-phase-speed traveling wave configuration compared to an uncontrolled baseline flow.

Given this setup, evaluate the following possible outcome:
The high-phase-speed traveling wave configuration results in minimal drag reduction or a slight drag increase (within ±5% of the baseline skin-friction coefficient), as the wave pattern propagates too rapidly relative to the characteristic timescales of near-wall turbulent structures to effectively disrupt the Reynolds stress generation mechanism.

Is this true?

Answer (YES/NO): NO